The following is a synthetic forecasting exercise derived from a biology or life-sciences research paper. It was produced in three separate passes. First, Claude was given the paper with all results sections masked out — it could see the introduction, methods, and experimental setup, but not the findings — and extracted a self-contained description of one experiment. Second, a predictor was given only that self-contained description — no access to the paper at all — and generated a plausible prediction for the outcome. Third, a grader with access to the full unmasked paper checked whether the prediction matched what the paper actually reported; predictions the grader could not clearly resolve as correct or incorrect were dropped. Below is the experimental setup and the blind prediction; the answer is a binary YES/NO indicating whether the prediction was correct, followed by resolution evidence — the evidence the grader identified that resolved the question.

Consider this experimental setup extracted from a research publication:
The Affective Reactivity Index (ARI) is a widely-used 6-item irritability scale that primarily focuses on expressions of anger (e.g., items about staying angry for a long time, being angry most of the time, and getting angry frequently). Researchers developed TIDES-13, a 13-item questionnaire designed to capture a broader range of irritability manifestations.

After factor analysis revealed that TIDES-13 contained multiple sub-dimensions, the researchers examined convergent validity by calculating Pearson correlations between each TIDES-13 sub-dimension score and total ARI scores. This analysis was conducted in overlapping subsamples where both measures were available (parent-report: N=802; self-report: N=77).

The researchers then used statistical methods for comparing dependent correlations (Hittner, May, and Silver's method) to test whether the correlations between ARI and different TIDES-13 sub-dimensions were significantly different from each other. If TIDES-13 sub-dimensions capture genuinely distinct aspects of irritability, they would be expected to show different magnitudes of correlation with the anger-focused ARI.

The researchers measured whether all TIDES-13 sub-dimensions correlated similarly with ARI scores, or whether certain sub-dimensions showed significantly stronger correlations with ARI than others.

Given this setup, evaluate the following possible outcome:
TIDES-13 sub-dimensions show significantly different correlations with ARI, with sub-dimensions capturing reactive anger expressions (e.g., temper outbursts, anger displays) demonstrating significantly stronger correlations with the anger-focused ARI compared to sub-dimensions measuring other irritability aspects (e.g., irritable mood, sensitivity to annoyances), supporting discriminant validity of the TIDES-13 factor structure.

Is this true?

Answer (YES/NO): NO